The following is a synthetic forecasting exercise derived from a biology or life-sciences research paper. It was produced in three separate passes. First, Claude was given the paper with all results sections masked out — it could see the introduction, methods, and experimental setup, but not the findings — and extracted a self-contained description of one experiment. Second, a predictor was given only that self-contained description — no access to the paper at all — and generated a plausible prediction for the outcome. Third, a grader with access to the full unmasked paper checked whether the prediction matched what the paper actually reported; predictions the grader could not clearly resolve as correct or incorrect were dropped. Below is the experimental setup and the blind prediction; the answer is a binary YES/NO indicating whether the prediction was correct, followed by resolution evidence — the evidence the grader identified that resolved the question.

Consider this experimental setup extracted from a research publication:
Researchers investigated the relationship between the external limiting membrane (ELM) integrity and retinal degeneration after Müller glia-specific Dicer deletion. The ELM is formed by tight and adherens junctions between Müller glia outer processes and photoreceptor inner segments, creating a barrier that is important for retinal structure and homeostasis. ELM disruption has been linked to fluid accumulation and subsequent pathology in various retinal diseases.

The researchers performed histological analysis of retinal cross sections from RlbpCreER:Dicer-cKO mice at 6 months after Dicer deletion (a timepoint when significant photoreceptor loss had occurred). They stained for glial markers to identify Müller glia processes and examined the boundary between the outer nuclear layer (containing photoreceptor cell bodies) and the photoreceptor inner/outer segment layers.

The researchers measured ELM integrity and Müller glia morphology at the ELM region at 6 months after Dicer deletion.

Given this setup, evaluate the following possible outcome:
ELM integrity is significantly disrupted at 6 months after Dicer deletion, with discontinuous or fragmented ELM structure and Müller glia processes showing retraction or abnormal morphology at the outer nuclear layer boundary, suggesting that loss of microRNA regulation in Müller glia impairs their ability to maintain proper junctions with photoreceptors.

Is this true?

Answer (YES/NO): YES